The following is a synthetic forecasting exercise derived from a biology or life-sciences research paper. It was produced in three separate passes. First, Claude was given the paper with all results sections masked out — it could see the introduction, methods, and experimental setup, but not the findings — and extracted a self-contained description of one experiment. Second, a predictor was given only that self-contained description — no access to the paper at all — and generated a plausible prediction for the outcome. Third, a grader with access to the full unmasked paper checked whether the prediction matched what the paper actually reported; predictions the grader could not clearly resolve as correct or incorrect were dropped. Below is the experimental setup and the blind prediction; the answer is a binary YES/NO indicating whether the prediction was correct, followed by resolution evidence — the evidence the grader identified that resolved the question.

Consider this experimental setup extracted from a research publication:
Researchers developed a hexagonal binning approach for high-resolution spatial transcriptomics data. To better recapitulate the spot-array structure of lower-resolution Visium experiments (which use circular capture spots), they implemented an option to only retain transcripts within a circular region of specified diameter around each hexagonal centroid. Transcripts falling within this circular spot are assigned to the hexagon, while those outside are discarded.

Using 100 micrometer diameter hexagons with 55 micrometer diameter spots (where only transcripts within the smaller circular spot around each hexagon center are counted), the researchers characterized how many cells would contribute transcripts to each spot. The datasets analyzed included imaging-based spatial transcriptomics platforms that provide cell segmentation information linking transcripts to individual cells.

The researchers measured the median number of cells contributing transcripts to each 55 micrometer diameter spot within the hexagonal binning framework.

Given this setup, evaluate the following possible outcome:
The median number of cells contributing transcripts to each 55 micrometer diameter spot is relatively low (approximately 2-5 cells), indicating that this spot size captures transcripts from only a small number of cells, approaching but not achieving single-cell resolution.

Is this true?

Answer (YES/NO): NO